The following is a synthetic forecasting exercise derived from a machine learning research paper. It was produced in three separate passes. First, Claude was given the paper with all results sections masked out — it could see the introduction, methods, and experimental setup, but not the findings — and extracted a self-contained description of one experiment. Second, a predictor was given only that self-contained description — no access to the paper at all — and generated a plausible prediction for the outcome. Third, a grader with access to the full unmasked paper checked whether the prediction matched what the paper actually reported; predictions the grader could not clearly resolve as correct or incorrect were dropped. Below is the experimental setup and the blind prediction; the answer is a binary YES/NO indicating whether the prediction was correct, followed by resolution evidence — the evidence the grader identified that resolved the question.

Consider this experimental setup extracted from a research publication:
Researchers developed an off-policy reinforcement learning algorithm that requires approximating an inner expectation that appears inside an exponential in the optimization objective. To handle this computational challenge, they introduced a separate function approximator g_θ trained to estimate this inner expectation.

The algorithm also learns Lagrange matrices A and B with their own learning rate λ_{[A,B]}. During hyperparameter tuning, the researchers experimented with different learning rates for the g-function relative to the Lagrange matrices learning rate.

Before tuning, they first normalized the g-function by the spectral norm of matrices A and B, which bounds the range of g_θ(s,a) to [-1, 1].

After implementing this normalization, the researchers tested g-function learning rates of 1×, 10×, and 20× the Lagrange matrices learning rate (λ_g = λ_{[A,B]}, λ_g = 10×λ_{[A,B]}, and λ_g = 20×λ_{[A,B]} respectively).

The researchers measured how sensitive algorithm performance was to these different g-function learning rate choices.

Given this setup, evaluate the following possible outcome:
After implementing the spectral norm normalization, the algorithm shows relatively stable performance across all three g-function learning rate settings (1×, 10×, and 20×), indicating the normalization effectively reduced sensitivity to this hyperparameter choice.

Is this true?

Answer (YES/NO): YES